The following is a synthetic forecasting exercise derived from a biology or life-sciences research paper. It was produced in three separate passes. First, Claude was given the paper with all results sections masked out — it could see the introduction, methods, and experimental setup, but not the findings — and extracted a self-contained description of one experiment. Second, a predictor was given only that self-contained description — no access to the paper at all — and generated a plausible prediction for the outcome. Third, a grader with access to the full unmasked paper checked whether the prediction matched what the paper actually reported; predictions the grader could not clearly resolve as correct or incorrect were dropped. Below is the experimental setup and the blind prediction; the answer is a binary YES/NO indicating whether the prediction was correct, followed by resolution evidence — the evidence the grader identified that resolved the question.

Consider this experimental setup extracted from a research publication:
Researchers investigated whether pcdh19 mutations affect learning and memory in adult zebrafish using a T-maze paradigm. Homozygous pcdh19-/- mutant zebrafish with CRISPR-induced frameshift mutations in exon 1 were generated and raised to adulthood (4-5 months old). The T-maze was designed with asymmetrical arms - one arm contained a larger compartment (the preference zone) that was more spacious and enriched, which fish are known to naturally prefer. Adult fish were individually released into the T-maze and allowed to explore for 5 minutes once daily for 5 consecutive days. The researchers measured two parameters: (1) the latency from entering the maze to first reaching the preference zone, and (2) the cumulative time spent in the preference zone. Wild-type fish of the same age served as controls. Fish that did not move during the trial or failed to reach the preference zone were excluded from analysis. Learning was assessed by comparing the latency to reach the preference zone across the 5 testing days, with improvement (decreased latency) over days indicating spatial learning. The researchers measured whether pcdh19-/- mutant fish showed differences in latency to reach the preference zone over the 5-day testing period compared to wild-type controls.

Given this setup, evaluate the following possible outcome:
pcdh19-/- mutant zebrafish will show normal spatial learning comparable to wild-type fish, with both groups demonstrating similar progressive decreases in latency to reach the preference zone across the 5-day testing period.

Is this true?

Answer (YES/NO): YES